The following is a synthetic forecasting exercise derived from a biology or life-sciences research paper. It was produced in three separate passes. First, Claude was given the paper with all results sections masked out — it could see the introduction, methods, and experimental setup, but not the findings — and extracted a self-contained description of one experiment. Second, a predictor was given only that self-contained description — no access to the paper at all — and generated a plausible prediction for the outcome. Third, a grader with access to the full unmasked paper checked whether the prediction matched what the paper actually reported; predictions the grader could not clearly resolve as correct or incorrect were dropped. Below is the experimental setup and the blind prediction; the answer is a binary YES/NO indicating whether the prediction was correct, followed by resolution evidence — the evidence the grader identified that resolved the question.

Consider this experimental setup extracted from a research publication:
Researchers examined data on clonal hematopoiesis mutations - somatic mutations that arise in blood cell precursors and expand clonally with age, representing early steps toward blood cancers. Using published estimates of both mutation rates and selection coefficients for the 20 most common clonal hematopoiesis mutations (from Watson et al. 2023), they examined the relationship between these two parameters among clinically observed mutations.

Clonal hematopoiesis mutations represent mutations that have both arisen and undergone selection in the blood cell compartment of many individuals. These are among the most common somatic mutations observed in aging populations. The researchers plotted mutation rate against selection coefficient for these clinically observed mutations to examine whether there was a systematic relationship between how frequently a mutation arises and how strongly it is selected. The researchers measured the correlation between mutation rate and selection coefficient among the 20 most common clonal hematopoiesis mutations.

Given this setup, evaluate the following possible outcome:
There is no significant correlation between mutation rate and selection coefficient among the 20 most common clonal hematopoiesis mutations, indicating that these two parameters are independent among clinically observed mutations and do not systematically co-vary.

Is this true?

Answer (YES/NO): NO